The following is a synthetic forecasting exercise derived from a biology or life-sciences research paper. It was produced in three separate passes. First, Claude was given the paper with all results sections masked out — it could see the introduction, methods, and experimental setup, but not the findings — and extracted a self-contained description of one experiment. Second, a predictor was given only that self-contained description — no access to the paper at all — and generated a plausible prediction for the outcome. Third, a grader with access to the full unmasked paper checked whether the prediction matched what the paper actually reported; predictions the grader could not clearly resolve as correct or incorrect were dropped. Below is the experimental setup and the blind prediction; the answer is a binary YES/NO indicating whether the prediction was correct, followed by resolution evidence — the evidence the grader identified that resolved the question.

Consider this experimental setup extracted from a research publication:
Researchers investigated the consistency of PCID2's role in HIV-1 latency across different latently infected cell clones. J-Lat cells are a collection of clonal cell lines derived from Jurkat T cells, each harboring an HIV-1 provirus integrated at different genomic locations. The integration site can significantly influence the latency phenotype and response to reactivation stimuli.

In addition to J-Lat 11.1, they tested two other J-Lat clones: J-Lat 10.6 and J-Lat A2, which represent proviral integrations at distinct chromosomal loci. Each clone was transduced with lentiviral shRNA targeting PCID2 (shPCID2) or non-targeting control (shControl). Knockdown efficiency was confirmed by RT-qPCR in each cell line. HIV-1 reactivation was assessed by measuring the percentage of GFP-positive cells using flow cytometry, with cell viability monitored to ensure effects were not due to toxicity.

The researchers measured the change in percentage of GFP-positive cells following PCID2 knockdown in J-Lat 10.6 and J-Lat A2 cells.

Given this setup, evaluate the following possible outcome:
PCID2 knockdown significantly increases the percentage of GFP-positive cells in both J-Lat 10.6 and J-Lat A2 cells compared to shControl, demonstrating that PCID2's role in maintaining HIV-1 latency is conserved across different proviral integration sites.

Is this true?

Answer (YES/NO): YES